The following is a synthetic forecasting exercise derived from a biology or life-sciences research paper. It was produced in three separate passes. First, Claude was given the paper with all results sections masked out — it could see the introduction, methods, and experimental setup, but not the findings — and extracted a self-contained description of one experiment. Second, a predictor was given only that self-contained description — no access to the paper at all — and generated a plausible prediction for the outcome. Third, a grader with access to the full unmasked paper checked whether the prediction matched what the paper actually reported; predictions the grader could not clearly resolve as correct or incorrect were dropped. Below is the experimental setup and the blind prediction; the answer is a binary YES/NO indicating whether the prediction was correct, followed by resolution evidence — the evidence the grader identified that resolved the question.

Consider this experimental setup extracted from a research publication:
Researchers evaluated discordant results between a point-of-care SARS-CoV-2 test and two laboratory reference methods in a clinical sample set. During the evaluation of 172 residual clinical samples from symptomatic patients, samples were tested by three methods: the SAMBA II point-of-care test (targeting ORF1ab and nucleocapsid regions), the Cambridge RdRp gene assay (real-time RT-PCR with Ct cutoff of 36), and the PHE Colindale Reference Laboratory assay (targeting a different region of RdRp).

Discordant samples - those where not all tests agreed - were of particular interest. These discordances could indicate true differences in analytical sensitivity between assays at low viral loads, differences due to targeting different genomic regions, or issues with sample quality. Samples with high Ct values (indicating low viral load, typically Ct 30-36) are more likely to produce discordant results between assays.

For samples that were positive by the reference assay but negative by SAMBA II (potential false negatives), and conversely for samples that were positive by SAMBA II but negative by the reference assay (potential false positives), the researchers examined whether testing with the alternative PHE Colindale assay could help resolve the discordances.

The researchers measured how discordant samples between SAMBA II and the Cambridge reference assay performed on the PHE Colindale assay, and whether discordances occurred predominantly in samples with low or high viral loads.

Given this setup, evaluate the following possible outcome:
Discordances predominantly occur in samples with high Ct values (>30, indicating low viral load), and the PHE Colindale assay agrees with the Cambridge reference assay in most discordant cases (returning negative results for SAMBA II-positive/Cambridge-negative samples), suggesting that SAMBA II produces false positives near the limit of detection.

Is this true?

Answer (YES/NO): NO